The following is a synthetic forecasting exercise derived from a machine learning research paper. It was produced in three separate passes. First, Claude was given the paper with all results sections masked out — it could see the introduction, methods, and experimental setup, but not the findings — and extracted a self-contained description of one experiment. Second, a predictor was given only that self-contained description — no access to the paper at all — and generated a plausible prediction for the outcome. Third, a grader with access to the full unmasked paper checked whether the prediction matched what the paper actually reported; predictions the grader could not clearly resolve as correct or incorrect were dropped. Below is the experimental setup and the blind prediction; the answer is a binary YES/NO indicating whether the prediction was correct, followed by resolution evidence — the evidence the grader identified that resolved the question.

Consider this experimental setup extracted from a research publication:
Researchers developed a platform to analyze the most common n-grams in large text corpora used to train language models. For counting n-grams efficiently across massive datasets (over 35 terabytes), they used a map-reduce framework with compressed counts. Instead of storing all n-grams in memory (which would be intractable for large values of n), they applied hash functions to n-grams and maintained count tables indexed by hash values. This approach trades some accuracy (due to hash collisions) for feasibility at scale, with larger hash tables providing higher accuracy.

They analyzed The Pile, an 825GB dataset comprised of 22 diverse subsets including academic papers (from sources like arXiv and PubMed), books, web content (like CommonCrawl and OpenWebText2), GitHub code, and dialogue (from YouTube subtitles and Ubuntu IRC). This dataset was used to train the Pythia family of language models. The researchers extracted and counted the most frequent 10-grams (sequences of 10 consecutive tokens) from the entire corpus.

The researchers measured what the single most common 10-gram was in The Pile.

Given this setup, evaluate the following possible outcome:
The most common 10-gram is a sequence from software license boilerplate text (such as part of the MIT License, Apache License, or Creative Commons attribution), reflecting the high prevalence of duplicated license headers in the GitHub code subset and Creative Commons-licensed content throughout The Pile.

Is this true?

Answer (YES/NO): NO